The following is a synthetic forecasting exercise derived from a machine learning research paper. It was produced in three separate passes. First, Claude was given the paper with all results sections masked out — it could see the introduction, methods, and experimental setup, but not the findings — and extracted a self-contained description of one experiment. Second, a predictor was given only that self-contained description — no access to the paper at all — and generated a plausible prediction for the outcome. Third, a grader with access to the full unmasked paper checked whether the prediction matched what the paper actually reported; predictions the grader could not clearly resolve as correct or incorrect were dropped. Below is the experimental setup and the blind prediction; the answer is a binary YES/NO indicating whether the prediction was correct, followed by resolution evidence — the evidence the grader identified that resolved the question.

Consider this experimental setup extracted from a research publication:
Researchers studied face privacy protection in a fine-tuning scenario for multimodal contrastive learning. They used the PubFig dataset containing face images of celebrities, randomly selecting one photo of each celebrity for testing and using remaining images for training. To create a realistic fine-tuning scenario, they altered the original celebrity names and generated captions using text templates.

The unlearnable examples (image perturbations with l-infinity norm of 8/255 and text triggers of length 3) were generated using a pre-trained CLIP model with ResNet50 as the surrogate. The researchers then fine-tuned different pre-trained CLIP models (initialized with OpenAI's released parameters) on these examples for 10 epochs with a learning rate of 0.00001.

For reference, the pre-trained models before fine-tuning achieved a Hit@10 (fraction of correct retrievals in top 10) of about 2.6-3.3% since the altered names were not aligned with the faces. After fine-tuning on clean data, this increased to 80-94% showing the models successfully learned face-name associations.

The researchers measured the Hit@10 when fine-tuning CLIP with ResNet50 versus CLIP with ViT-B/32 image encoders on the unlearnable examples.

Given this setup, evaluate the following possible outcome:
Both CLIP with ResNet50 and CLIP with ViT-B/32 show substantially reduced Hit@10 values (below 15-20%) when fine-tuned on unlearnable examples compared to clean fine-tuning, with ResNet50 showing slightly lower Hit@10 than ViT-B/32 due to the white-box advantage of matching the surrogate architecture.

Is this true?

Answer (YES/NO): NO